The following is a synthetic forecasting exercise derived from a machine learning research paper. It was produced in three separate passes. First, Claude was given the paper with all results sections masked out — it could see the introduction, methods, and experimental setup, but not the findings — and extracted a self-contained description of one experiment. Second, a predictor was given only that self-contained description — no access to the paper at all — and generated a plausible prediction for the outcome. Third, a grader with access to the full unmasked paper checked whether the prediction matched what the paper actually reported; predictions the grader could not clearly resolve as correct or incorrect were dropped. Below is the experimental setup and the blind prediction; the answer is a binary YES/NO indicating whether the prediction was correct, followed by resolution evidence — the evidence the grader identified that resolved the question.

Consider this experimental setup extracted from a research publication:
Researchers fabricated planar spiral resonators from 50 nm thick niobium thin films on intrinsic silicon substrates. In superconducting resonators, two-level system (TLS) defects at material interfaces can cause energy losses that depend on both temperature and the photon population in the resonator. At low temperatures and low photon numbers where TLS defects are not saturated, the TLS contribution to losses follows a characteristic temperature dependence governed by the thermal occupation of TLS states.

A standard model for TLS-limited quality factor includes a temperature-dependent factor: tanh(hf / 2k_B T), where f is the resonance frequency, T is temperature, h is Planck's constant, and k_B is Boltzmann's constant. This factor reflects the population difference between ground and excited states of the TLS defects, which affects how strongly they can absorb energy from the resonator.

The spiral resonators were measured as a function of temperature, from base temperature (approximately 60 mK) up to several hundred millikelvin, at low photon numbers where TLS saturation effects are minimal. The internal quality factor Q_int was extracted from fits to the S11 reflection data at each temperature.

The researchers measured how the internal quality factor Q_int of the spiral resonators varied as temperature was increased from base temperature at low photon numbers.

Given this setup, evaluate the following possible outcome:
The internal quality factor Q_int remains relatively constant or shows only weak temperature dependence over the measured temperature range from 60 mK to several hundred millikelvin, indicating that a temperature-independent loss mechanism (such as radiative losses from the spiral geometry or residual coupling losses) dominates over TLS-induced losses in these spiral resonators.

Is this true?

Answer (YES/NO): NO